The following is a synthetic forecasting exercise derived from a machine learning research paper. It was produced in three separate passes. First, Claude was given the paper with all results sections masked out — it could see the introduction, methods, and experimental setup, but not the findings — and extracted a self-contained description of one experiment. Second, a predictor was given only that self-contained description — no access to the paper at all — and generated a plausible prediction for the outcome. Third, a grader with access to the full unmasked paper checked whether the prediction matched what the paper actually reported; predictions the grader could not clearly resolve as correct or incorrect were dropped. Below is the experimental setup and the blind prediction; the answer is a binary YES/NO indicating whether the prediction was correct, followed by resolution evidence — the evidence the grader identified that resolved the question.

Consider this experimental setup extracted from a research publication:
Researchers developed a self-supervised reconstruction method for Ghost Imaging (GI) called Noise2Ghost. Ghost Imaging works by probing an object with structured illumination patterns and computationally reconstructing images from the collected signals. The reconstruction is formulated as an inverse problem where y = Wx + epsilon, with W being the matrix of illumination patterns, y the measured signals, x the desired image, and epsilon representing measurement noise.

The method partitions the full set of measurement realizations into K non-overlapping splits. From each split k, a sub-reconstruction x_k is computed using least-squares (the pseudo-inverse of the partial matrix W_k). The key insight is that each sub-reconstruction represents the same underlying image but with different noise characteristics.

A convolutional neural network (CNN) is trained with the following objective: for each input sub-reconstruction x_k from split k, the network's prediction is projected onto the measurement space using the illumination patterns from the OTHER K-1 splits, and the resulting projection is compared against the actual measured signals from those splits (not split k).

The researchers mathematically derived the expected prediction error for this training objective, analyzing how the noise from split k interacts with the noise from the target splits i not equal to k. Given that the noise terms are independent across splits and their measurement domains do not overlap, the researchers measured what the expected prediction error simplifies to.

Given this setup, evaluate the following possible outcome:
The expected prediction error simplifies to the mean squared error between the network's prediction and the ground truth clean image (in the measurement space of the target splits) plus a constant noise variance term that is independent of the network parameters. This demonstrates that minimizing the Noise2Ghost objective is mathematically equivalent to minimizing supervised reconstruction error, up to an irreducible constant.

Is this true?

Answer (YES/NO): YES